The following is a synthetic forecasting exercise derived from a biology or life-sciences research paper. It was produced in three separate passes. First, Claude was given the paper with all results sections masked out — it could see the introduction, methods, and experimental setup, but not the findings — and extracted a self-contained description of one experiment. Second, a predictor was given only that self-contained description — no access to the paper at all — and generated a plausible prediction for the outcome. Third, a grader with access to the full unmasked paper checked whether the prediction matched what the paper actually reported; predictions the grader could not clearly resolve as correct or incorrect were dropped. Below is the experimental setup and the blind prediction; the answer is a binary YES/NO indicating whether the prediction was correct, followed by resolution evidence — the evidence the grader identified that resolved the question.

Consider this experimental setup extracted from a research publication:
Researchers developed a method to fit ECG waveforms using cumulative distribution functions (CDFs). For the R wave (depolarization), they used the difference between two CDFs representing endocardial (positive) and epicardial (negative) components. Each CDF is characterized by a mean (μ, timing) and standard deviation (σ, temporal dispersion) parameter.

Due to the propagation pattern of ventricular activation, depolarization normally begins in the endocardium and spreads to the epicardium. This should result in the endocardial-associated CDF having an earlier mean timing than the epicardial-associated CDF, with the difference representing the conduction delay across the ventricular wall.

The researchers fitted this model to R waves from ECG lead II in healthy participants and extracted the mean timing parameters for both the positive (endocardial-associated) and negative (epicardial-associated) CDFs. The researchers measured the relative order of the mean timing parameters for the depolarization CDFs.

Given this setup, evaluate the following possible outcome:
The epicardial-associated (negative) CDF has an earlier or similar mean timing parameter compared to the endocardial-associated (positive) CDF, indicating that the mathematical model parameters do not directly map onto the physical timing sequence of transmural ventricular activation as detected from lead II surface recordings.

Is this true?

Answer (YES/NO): NO